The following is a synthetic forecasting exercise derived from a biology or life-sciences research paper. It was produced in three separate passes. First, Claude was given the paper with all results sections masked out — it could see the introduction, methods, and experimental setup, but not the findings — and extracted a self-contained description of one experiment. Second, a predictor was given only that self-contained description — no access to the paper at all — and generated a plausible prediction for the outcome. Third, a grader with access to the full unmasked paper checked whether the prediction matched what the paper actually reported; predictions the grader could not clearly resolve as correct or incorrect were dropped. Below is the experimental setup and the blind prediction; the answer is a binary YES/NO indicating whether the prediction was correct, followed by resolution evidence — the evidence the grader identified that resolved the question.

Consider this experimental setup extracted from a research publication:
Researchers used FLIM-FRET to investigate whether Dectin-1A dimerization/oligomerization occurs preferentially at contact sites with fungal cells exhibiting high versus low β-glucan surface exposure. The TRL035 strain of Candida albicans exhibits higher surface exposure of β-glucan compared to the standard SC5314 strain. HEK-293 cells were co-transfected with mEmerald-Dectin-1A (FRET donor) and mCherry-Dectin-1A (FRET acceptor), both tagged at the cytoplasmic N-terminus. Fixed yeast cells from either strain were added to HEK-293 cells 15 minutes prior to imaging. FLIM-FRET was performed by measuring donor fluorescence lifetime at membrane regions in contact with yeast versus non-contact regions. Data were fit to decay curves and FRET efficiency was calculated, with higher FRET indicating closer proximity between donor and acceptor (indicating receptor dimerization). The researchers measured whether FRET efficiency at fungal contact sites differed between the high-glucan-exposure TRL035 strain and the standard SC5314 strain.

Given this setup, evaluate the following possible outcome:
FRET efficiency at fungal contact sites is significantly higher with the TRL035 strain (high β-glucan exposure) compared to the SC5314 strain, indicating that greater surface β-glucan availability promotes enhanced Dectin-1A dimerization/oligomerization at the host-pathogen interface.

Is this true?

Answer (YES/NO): NO